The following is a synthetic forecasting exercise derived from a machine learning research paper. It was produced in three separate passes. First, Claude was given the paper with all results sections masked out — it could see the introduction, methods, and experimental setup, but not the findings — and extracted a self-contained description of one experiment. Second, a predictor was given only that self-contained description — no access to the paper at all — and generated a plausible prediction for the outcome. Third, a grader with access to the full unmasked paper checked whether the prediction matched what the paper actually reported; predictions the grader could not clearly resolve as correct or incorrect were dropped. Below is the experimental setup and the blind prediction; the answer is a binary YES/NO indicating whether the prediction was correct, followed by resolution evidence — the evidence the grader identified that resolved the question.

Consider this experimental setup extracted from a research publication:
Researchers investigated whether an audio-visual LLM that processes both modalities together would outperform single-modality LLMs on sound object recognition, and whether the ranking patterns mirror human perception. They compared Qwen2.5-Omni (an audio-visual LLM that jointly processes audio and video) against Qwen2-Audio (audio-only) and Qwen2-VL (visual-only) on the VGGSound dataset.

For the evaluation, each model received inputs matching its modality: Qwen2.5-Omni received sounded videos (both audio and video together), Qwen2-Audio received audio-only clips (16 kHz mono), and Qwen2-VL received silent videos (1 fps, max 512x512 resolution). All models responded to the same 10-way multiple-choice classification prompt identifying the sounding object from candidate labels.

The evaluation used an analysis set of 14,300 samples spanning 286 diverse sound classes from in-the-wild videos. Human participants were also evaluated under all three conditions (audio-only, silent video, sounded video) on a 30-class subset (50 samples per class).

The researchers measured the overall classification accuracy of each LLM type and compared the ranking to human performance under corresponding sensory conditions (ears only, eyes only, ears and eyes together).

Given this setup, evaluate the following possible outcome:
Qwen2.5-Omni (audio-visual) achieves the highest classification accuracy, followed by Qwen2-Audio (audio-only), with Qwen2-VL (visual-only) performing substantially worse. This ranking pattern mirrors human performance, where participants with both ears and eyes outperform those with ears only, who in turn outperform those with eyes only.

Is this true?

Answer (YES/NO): NO